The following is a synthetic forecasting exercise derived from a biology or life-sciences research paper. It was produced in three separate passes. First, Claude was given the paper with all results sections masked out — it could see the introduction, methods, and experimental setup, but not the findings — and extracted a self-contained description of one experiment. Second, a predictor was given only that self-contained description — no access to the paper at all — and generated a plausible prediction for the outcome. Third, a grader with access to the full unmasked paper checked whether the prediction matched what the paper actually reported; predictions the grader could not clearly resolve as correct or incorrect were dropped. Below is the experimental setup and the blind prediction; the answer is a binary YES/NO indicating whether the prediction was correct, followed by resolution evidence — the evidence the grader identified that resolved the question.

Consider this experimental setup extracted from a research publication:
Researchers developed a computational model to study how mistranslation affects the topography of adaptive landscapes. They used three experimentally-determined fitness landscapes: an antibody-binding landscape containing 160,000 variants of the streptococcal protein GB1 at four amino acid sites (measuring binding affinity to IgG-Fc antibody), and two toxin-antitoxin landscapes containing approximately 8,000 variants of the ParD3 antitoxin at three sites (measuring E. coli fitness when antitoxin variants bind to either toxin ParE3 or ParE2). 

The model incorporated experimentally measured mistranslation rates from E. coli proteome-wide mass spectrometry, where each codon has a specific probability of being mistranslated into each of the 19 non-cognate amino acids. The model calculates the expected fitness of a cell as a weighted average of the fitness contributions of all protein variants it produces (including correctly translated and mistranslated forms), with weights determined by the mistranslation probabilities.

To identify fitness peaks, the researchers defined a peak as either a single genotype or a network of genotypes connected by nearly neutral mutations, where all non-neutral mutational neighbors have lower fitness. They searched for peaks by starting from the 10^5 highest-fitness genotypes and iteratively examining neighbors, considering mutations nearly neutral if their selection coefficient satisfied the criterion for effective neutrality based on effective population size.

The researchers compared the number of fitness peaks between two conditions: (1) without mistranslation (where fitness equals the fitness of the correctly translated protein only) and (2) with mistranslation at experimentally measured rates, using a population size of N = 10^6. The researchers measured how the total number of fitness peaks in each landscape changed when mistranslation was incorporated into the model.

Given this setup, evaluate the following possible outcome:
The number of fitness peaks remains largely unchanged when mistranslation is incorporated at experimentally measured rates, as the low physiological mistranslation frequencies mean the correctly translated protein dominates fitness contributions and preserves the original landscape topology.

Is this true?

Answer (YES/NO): NO